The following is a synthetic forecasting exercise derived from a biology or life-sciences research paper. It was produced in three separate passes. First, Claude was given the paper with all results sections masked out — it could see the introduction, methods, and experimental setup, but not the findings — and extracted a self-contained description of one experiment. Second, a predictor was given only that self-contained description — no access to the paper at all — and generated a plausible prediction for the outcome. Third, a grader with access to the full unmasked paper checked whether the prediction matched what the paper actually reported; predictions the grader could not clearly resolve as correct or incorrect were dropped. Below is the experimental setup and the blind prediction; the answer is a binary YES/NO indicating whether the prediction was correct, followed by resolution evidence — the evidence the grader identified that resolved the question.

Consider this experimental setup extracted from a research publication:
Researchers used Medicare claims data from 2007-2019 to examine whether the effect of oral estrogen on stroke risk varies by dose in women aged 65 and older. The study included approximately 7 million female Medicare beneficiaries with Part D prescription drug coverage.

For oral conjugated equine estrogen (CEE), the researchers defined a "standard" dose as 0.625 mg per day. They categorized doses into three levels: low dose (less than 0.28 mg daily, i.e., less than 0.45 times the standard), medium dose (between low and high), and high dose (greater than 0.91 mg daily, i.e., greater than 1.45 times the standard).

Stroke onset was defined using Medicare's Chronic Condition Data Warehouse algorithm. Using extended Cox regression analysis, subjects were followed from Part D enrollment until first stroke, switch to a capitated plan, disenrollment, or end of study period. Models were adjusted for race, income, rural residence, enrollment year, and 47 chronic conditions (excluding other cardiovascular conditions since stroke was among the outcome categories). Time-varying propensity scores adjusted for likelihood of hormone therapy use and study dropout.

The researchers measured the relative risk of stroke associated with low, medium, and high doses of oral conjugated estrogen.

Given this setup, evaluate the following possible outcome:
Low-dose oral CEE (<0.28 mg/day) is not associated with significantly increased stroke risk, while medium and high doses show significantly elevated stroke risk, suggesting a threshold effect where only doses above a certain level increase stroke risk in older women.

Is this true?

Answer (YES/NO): YES